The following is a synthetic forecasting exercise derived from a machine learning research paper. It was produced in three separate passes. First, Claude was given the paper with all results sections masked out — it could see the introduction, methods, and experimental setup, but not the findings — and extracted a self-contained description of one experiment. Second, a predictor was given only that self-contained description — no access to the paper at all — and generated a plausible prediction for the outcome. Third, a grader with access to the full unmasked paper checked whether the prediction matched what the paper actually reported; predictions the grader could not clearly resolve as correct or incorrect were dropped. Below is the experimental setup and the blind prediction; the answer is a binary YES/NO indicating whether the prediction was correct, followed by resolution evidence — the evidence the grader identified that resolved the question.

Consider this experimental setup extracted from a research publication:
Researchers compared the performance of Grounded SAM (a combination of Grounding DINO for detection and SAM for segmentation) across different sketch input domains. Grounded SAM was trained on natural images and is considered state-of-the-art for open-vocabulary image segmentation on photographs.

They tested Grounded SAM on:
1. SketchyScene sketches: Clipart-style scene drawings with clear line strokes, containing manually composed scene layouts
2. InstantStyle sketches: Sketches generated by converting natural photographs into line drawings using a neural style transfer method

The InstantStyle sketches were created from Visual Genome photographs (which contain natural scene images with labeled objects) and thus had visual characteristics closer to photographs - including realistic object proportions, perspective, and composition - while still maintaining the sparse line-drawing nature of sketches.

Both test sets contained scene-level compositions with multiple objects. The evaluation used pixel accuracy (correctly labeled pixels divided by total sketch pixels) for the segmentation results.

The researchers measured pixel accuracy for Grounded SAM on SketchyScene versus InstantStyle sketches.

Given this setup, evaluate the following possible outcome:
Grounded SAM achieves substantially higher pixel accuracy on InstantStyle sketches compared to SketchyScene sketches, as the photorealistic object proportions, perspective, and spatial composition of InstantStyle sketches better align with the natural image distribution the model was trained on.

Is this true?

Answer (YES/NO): YES